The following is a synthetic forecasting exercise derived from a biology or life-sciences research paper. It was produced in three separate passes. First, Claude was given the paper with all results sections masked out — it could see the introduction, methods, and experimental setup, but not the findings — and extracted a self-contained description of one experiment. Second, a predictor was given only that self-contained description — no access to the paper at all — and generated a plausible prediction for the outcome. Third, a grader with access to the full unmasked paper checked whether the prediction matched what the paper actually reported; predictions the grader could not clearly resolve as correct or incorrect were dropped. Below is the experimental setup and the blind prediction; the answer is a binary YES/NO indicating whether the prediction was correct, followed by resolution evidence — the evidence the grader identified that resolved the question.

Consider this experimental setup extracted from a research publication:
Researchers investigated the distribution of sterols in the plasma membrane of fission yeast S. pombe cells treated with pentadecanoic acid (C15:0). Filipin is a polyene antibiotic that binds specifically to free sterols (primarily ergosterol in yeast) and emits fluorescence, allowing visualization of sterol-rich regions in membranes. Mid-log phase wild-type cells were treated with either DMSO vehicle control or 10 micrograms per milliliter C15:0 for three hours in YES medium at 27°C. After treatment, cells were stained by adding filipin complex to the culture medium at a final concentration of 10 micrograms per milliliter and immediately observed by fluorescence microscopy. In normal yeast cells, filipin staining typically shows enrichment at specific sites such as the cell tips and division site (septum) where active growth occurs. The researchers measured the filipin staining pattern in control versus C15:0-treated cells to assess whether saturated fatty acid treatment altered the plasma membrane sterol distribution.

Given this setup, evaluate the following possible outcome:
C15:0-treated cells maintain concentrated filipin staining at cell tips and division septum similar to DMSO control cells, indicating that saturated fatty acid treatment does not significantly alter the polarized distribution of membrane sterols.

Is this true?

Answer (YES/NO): NO